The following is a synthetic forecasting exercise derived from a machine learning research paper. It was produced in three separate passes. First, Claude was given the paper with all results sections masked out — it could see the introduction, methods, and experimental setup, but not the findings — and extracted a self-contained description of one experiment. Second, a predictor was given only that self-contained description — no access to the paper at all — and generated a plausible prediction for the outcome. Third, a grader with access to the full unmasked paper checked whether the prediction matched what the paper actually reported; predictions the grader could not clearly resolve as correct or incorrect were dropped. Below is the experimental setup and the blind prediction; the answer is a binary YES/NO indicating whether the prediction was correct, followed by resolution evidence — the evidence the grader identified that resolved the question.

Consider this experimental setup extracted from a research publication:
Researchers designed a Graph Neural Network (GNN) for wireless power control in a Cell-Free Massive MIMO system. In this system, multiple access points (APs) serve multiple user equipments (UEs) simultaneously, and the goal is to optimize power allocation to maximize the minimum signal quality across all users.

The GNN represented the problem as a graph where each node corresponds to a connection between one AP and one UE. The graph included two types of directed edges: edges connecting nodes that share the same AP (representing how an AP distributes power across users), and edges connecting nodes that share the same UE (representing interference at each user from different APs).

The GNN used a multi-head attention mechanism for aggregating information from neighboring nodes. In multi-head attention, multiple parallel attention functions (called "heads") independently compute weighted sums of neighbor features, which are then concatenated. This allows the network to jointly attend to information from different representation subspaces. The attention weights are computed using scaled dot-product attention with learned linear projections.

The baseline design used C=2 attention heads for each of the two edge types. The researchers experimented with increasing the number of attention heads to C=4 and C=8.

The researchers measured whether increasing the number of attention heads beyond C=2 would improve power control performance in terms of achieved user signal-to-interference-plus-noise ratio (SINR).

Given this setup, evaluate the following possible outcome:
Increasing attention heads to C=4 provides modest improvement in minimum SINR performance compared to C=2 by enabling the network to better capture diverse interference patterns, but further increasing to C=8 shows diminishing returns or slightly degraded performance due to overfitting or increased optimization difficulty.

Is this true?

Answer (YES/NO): NO